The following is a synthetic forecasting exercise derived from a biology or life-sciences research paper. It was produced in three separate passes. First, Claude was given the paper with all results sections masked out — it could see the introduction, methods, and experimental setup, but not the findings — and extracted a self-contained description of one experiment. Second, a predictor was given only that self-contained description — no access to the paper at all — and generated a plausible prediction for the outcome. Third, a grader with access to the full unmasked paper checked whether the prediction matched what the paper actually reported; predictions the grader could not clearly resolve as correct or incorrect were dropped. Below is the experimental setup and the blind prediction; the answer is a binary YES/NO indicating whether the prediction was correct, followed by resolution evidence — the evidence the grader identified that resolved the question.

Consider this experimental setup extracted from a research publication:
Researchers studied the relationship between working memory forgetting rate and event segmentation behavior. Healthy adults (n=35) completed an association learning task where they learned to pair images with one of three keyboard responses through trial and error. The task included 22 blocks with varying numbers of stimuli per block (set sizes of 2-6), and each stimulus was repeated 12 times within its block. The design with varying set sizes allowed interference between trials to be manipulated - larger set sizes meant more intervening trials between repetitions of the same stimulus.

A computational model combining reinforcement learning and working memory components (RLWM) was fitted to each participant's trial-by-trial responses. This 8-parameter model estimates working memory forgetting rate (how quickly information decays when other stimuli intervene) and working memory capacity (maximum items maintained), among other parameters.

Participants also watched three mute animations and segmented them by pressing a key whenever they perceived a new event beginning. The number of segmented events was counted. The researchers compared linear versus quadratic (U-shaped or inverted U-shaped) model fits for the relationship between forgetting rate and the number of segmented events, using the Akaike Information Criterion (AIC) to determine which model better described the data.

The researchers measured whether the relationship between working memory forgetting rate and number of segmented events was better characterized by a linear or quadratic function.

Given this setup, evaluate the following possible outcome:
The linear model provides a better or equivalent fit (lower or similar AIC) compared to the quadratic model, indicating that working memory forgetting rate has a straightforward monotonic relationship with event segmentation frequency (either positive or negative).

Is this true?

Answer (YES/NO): NO